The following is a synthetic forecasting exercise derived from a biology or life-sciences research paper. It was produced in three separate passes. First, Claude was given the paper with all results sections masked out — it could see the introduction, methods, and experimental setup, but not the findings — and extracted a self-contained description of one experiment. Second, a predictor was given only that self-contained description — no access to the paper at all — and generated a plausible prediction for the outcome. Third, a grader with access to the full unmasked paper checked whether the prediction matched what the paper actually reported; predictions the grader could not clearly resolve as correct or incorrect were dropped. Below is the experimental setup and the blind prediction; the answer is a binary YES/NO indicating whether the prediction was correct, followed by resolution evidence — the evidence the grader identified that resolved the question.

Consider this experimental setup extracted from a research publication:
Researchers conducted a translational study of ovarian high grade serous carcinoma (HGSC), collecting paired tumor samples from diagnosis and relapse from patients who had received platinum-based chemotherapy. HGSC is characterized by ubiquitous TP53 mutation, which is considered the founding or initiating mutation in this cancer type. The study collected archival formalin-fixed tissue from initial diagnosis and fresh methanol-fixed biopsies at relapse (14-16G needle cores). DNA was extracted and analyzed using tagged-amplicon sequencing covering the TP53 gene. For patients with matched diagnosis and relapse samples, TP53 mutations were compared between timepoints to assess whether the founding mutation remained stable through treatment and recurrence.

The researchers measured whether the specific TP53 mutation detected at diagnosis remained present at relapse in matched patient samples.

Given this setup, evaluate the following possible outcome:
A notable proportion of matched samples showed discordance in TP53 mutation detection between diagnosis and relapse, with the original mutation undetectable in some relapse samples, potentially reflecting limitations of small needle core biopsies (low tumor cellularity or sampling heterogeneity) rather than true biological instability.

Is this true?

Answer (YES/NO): NO